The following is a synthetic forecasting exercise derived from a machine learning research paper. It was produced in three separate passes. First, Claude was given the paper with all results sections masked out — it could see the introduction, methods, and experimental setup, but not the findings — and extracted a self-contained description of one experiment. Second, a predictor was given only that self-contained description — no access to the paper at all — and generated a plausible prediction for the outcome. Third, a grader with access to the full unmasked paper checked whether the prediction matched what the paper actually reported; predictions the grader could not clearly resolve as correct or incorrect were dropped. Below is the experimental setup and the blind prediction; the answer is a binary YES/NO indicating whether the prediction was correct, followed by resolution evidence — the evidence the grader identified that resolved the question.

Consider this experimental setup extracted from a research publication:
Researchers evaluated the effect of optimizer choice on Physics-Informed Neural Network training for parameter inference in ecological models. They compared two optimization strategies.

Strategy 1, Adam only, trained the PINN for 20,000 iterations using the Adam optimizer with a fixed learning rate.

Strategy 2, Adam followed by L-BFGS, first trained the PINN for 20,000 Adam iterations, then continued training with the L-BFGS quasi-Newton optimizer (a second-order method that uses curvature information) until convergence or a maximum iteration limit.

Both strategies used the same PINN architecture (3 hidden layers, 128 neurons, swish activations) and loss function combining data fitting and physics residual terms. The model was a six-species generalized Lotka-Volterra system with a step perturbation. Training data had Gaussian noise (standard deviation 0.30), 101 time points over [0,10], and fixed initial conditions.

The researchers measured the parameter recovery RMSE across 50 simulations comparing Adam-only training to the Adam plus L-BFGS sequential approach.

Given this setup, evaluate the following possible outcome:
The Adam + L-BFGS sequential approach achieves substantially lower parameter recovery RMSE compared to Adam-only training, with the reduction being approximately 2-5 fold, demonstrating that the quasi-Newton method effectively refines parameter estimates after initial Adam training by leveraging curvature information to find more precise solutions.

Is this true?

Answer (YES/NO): NO